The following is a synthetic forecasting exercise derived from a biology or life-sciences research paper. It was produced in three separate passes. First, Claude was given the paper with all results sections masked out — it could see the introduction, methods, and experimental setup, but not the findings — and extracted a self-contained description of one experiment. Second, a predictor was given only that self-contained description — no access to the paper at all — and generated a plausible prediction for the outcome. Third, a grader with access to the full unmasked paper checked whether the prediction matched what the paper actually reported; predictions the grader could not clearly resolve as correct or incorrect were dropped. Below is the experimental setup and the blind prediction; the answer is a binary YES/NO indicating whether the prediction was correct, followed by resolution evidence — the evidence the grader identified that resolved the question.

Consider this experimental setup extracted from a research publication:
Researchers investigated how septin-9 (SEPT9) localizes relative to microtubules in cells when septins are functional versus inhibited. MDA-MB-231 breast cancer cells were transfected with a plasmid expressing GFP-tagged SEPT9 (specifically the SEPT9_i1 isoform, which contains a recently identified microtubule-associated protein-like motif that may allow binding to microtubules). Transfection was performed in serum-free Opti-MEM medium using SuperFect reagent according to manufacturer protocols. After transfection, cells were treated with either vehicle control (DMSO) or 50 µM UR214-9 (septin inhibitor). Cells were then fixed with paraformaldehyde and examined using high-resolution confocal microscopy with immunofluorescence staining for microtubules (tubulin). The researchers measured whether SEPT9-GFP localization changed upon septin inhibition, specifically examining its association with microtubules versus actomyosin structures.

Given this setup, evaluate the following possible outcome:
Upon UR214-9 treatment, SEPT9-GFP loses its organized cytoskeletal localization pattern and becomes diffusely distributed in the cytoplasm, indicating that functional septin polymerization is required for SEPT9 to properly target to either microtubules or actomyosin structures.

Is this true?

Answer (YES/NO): NO